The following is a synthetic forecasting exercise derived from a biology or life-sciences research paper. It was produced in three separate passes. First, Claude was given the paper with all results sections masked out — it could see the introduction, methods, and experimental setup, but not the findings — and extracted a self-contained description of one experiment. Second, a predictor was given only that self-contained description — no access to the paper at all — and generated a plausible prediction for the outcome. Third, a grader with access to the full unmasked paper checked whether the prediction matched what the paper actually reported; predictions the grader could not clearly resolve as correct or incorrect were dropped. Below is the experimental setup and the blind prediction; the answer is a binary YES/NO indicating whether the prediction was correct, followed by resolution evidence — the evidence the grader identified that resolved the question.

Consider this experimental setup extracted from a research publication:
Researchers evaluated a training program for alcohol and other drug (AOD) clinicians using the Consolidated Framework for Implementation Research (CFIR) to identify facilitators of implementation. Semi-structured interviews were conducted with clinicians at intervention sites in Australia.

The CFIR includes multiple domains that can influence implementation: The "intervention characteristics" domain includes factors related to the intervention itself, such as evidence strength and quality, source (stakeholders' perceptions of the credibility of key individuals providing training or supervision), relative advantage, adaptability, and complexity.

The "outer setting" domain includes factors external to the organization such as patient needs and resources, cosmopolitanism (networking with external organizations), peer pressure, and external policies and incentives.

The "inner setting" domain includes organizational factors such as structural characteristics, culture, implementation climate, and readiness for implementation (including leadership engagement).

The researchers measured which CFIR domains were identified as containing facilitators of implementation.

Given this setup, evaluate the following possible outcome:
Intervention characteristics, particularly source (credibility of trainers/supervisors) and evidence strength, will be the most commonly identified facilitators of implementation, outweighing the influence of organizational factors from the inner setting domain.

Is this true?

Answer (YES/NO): NO